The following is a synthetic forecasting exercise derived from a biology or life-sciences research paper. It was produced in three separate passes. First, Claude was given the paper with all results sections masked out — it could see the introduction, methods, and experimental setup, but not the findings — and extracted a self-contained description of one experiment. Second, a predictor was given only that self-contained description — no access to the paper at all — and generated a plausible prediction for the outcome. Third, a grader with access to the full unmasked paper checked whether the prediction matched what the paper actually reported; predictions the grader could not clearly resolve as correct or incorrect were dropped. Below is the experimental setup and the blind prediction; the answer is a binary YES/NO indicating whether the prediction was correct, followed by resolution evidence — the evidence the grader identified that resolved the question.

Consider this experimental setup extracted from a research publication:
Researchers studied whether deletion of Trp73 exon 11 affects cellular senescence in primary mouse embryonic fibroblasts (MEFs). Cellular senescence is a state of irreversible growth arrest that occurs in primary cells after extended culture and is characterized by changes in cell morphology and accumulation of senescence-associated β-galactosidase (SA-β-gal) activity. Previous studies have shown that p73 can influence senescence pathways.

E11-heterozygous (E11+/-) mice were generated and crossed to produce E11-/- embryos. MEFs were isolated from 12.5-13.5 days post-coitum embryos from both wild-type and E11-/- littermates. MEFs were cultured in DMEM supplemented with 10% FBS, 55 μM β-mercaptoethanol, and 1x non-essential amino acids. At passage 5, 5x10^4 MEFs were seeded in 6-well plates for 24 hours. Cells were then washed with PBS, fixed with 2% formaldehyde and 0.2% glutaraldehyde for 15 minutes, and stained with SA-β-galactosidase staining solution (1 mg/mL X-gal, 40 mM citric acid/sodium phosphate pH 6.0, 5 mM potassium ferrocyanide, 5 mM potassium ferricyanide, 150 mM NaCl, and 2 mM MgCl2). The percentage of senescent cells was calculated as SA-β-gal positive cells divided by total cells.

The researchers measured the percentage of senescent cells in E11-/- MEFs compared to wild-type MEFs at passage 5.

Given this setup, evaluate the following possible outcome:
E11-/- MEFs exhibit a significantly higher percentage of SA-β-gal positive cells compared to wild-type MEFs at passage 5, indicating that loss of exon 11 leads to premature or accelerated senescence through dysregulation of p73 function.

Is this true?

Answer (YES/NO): NO